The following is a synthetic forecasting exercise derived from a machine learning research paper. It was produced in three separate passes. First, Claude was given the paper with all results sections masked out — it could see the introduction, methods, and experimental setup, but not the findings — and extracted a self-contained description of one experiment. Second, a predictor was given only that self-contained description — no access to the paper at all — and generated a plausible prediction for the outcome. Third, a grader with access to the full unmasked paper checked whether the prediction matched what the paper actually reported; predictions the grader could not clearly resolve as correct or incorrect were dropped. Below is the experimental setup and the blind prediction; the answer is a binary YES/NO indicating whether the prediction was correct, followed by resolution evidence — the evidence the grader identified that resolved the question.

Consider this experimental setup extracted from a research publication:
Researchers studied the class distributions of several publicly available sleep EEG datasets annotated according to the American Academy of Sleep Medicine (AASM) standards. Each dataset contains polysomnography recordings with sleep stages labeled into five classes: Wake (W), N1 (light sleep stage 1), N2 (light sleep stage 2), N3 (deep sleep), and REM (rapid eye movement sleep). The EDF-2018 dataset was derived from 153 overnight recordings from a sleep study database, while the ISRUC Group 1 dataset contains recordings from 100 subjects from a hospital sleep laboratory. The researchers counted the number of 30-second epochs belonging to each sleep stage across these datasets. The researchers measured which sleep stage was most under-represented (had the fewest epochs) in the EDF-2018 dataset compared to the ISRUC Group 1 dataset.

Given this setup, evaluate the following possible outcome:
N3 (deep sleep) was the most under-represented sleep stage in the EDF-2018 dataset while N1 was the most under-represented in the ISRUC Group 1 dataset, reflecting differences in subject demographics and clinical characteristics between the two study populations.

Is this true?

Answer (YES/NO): YES